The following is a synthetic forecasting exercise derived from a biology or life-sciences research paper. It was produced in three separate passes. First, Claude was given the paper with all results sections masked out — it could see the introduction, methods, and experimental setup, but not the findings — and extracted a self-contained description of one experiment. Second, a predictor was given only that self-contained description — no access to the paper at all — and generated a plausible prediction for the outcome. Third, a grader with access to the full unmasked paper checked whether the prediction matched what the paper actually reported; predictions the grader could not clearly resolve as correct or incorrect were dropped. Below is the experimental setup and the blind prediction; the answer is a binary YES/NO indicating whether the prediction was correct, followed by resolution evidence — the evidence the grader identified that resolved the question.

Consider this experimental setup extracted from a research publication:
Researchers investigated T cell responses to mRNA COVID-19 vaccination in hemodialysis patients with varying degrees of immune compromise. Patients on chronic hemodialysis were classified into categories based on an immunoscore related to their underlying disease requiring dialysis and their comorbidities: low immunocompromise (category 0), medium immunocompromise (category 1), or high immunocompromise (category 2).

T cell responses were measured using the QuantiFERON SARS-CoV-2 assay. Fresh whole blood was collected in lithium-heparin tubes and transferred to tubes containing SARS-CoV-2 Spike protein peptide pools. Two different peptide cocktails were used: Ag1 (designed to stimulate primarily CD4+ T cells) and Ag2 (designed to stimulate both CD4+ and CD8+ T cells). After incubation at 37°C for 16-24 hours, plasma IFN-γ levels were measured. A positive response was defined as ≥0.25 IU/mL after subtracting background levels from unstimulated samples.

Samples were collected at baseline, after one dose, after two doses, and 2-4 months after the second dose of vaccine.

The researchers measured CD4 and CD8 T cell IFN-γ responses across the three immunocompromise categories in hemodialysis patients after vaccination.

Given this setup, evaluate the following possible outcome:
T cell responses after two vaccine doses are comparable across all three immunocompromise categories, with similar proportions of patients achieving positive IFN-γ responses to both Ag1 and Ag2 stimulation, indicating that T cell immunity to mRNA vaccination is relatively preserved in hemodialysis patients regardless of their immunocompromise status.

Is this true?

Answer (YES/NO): NO